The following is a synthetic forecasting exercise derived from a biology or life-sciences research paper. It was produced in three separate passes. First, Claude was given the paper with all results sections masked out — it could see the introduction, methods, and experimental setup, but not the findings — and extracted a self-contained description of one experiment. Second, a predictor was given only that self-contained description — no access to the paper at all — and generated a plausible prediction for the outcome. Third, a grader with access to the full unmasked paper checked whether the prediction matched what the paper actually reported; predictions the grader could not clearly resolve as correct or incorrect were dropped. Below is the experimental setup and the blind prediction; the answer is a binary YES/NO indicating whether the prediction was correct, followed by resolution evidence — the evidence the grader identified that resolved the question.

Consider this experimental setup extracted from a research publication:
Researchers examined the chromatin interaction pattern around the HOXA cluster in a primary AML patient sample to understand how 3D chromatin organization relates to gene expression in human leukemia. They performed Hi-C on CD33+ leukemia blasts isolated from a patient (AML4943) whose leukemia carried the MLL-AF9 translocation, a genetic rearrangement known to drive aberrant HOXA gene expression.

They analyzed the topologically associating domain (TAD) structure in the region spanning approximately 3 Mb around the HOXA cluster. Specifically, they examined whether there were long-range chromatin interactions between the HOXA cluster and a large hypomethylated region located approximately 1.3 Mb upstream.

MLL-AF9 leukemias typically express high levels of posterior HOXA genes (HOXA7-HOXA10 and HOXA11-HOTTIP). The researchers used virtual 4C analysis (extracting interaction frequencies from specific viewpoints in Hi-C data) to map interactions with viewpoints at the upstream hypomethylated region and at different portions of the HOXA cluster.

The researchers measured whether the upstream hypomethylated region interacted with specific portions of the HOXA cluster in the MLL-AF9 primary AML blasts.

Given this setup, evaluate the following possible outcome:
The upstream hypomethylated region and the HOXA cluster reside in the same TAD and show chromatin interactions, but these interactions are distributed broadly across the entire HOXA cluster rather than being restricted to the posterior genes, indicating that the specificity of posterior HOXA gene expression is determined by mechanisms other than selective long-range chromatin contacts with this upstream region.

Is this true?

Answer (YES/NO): NO